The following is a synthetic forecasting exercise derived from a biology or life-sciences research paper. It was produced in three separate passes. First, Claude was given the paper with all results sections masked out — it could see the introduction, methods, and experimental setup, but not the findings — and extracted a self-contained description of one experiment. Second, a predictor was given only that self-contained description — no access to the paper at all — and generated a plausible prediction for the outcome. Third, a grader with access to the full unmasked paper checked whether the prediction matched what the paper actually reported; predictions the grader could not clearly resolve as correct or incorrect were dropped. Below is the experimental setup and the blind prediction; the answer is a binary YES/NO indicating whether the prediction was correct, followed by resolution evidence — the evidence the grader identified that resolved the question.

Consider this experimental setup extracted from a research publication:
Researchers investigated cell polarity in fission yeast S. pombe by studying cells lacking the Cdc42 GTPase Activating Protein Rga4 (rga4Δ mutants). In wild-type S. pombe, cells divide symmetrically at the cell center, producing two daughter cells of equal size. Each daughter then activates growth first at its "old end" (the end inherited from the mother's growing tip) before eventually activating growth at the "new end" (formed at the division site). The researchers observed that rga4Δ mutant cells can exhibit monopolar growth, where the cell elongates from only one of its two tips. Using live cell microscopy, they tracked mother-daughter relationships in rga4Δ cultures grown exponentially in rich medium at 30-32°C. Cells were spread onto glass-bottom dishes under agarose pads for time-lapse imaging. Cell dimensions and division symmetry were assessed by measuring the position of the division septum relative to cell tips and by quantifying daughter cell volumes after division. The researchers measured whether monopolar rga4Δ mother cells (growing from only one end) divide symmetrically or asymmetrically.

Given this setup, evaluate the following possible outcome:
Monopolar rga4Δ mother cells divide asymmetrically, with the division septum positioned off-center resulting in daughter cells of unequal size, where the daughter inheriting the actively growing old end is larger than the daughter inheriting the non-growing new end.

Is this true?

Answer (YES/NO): NO